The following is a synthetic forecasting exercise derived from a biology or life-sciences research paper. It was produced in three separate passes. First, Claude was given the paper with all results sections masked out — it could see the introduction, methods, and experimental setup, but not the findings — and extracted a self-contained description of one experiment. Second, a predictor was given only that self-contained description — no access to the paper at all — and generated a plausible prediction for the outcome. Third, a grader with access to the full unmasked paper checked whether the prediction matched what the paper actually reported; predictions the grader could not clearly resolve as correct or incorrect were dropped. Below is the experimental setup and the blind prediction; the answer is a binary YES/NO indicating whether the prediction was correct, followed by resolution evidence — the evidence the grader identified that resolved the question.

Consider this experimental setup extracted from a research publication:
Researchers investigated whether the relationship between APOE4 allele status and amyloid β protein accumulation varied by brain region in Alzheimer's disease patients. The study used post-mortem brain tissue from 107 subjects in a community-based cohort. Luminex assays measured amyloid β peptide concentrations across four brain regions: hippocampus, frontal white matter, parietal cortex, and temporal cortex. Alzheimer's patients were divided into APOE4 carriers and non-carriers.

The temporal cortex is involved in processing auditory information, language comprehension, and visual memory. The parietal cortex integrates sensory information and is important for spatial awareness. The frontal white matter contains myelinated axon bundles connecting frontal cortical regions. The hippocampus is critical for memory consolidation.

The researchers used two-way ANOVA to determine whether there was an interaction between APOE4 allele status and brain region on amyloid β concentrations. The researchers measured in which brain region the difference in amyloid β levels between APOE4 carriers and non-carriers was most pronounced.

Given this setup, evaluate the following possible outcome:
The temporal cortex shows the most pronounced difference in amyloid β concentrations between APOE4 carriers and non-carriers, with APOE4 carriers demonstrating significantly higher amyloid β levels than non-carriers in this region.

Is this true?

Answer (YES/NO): YES